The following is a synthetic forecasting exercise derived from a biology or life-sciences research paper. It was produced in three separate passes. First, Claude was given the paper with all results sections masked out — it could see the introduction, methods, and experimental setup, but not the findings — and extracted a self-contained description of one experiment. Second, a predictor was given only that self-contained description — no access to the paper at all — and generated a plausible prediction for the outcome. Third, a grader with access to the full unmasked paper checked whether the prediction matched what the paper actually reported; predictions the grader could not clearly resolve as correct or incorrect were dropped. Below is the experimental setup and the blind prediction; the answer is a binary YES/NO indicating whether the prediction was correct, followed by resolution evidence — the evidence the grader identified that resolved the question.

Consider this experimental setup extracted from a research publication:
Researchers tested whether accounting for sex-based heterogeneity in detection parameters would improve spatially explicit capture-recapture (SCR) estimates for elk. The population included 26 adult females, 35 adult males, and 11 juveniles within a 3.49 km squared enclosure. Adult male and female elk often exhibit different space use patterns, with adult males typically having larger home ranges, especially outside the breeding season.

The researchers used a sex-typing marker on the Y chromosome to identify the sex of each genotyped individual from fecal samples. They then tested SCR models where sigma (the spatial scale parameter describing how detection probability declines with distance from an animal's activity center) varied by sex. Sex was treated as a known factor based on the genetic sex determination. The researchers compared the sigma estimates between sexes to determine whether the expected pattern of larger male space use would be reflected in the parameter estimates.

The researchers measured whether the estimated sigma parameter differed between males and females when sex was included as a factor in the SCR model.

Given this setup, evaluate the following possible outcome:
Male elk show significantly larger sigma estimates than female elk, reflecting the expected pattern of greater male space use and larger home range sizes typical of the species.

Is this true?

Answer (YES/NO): NO